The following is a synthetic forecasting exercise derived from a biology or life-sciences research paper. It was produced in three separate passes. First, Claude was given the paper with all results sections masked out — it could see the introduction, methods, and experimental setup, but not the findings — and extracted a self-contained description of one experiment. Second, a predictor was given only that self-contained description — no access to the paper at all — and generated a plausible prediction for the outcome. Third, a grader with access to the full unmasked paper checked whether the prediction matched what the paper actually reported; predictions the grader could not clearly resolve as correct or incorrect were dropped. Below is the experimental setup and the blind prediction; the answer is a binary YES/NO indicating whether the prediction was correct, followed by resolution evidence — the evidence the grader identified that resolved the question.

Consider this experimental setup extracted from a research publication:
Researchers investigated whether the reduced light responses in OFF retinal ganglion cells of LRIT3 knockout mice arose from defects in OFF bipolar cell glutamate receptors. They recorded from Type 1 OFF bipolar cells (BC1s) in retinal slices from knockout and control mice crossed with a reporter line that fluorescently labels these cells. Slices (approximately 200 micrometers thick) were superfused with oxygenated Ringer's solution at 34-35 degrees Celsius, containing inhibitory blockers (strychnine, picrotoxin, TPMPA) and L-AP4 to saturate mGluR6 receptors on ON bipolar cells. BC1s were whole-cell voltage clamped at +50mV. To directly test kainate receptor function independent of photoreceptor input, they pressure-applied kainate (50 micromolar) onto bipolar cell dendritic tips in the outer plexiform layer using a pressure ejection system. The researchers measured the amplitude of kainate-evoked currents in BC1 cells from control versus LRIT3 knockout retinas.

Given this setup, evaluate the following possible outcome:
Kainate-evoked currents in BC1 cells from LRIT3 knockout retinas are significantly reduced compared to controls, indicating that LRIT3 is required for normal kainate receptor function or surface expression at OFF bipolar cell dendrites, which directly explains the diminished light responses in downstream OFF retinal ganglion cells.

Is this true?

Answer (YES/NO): NO